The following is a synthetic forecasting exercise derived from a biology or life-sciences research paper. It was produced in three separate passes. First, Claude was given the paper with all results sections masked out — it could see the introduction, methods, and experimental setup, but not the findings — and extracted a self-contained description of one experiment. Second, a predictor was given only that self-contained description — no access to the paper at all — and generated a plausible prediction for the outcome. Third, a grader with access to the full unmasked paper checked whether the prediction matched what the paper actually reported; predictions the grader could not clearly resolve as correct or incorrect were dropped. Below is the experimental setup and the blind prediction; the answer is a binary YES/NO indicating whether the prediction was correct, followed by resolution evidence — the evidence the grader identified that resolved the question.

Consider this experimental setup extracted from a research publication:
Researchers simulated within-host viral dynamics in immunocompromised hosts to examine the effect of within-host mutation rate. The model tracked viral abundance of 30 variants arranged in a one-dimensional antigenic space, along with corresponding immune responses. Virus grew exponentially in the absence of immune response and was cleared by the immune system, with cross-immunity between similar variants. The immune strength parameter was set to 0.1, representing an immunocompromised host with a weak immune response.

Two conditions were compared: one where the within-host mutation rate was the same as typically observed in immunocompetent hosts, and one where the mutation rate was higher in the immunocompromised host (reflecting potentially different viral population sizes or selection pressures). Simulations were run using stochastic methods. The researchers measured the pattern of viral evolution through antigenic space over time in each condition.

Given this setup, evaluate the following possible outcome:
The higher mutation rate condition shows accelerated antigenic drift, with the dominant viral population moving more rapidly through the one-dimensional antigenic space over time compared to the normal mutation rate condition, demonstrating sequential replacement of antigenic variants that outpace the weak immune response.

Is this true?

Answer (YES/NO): YES